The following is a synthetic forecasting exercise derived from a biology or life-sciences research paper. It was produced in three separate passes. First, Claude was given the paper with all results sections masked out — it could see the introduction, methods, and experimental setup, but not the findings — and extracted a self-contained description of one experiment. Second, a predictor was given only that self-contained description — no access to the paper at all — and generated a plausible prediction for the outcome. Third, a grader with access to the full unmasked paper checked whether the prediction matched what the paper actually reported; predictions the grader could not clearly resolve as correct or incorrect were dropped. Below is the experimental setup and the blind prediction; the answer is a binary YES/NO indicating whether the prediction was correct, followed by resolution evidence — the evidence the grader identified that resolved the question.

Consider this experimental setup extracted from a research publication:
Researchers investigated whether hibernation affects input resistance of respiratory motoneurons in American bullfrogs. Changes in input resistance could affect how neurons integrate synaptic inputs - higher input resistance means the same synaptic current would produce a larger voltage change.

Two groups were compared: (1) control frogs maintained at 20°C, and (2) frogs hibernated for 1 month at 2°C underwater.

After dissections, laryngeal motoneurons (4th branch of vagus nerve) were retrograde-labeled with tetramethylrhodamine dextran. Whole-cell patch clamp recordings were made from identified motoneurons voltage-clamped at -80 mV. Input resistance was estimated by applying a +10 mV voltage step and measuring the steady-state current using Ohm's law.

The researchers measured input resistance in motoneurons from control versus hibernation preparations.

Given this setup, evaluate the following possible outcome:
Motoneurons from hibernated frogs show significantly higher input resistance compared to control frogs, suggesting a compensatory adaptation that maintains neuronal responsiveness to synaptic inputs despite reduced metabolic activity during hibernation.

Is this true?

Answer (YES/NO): NO